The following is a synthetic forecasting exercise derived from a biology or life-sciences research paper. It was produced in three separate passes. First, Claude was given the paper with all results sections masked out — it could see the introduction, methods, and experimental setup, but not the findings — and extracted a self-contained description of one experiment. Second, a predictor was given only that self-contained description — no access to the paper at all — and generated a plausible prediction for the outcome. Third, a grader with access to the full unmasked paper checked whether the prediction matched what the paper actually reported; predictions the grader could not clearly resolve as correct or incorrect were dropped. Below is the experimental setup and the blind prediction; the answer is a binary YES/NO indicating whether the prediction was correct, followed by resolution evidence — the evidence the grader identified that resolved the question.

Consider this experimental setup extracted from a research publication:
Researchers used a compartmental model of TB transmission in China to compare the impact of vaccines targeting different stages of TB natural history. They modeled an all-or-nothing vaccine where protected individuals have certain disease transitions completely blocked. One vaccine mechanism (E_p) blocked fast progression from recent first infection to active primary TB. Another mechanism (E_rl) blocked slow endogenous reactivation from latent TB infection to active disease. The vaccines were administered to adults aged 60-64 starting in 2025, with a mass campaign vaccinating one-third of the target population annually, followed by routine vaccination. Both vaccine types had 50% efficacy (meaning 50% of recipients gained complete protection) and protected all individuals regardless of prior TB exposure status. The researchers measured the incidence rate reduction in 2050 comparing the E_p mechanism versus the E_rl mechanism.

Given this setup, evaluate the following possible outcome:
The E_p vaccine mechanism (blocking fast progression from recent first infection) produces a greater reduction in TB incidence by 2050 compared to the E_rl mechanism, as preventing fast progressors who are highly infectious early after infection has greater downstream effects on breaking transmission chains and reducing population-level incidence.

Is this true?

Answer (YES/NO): YES